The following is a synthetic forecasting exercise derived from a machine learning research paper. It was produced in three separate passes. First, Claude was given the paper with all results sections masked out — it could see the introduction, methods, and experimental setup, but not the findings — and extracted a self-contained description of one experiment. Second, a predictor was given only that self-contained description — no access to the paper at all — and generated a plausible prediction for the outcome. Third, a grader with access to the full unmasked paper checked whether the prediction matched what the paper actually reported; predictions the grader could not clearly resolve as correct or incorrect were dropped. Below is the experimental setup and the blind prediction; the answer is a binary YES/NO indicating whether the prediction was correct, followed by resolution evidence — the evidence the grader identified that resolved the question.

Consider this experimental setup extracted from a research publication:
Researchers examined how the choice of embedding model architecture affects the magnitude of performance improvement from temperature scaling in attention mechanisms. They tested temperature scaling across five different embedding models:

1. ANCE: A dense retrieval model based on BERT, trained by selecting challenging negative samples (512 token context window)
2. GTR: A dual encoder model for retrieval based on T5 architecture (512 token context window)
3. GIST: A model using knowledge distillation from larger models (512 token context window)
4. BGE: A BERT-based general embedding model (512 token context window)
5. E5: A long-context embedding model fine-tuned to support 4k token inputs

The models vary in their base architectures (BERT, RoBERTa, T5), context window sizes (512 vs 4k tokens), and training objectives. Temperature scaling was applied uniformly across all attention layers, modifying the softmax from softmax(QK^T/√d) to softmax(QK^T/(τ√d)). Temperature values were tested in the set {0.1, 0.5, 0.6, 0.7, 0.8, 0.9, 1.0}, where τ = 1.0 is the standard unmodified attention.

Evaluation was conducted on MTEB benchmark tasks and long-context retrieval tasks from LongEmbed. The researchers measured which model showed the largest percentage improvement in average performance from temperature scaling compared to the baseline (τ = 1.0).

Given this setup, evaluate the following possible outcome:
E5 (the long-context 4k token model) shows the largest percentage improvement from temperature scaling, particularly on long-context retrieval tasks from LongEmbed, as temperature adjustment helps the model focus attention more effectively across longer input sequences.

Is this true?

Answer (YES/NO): NO